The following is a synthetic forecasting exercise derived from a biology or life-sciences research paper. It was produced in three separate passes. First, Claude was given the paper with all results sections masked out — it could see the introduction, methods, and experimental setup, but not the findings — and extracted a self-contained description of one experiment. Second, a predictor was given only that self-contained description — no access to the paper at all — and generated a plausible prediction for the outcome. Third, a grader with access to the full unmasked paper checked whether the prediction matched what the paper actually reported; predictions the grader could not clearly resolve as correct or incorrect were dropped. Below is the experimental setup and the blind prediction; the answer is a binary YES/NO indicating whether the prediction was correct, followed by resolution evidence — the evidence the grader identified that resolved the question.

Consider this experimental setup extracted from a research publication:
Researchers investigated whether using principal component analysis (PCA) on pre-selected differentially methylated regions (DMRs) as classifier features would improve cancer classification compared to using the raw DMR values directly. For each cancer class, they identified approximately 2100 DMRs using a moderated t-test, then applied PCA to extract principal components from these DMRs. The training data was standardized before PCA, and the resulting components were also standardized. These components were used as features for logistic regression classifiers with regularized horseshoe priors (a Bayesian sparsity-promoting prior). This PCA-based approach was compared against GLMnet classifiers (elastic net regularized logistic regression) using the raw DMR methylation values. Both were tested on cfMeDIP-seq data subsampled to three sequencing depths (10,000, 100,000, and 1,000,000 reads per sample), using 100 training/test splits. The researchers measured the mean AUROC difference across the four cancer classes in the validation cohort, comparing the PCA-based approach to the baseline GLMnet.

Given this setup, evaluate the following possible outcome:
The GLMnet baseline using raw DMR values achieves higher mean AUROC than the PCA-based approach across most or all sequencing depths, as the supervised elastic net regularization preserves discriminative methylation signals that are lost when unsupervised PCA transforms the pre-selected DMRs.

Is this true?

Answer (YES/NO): NO